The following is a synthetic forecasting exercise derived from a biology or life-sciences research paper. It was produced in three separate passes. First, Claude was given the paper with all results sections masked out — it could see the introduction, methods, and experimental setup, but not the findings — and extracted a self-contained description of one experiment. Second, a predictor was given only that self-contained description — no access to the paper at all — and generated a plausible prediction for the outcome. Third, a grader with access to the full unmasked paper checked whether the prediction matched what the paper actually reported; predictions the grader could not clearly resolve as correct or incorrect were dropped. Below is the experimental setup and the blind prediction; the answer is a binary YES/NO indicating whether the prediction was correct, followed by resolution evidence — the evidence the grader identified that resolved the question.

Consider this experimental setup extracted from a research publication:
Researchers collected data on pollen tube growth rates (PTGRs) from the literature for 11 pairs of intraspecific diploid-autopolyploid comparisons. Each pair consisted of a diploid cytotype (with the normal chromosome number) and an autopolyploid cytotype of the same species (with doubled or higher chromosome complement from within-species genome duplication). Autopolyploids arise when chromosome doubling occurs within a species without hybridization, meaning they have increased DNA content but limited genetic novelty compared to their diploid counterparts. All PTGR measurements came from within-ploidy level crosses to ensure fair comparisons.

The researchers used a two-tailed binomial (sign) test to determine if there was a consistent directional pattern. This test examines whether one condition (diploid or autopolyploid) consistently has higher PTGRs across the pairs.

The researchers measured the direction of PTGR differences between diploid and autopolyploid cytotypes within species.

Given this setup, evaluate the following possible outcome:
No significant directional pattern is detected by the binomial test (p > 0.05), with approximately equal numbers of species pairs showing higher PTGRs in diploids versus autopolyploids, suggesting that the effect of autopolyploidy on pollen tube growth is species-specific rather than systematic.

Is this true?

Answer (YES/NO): NO